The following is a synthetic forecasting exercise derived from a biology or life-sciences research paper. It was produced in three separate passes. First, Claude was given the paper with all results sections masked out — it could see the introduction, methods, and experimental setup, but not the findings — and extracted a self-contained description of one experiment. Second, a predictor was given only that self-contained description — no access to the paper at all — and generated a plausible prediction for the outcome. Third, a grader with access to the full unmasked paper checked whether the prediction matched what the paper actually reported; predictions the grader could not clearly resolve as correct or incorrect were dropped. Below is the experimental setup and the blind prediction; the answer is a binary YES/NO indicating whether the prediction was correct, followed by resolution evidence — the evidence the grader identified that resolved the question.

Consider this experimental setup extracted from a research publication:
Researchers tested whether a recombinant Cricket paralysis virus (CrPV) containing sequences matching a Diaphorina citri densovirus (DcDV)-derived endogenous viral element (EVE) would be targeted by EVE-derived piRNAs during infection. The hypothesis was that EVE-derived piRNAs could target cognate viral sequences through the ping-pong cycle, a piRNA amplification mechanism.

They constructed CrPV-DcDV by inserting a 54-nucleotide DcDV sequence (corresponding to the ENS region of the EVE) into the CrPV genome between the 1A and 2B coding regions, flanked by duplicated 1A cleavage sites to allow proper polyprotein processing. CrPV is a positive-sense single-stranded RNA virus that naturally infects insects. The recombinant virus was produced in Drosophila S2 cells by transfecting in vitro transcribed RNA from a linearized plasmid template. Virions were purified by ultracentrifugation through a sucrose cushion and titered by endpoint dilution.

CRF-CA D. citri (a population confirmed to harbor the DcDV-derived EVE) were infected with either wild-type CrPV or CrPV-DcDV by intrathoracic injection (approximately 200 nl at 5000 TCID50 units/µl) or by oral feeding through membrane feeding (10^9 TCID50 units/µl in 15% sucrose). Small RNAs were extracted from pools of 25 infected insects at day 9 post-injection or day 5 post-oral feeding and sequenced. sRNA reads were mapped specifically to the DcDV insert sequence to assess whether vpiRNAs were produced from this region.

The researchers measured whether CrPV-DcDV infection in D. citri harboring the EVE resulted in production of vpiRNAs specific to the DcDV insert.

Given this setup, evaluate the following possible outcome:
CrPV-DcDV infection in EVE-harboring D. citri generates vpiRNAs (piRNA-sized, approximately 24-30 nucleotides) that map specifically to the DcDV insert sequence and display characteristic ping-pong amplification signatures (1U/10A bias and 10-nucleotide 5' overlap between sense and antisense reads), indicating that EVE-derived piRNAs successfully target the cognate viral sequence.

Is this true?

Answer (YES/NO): NO